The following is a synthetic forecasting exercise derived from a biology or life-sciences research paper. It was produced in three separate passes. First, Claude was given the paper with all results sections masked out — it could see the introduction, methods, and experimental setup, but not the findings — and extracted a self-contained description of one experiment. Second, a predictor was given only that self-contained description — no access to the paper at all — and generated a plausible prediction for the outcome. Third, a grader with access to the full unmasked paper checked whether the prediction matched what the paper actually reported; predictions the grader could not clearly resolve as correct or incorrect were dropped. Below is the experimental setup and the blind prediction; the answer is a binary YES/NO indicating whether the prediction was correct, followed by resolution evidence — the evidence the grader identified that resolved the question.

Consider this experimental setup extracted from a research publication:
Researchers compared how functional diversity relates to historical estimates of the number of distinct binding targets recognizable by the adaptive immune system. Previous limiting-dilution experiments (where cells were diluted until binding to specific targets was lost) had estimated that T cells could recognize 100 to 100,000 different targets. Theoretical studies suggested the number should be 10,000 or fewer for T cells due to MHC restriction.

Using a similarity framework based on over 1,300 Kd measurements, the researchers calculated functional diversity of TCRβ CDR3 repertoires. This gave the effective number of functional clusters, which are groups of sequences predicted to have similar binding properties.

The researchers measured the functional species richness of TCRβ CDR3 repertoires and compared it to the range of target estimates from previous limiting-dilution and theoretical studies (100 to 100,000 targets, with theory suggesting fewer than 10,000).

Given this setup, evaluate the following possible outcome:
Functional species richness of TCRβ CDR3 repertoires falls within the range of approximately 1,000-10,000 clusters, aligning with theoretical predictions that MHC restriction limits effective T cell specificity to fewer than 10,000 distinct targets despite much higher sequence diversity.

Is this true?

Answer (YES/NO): NO